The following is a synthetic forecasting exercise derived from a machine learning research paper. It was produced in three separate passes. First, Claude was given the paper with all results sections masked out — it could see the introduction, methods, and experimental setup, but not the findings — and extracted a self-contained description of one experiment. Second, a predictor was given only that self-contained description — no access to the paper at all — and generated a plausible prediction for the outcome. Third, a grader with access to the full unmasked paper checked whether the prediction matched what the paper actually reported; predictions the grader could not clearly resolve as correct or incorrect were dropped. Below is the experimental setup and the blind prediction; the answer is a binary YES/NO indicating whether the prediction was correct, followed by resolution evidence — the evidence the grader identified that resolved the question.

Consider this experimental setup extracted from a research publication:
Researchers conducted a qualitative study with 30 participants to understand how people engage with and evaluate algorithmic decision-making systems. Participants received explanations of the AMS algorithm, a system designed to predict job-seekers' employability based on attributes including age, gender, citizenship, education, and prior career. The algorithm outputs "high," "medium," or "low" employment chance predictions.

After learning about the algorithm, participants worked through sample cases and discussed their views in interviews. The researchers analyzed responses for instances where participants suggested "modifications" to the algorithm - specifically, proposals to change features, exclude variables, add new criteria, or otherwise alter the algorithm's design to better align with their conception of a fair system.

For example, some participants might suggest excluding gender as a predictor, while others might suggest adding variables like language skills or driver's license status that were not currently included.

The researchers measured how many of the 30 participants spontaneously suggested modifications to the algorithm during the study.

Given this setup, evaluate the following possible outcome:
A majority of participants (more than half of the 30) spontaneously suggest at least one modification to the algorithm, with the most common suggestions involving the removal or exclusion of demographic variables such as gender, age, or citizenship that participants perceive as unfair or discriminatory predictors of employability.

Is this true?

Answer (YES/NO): NO